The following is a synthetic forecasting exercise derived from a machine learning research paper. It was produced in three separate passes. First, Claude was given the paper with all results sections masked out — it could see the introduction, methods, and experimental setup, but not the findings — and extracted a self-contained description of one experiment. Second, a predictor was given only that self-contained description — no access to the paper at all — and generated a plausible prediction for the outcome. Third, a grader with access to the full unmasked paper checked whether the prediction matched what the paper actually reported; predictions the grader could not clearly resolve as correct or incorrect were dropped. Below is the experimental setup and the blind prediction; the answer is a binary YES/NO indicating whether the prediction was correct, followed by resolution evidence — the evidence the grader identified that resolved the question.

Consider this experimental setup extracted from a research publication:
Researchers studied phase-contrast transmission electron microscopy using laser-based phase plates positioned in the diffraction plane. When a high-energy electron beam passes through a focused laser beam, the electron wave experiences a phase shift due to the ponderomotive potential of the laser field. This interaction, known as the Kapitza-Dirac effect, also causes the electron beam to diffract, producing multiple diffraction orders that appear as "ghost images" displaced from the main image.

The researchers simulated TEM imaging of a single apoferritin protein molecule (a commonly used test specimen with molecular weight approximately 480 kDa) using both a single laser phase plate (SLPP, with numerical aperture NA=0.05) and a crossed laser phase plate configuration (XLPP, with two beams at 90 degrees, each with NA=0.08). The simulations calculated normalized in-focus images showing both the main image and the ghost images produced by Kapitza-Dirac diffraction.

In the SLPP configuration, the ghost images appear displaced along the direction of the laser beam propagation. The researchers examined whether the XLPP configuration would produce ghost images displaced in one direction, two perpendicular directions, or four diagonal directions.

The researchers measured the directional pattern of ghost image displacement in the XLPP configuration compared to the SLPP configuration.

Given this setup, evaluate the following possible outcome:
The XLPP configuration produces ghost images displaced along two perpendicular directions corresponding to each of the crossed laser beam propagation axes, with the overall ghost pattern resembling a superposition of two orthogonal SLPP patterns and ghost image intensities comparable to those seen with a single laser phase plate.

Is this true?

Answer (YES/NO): NO